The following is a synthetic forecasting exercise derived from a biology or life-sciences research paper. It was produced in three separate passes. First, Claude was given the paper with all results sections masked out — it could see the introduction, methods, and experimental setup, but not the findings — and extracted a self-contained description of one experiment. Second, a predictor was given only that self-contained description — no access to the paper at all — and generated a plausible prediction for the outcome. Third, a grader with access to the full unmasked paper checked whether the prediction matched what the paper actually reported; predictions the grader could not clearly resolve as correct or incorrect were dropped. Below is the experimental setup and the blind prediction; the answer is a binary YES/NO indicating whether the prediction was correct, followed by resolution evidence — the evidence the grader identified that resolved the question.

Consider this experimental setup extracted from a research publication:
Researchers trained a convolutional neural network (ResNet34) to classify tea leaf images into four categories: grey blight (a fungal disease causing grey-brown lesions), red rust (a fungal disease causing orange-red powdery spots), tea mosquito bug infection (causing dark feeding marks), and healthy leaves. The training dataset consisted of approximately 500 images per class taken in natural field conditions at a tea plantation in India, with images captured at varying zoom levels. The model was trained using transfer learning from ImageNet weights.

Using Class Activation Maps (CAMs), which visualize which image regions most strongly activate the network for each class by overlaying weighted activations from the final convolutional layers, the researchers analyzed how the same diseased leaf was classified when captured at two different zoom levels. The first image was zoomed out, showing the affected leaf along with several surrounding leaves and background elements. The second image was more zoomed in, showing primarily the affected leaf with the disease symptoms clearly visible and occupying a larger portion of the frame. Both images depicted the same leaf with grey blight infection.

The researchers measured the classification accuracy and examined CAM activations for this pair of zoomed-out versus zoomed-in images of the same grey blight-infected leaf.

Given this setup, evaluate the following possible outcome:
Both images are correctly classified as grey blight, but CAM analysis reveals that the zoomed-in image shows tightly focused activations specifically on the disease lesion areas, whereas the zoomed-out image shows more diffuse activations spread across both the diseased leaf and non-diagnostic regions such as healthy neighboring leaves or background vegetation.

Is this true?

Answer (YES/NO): NO